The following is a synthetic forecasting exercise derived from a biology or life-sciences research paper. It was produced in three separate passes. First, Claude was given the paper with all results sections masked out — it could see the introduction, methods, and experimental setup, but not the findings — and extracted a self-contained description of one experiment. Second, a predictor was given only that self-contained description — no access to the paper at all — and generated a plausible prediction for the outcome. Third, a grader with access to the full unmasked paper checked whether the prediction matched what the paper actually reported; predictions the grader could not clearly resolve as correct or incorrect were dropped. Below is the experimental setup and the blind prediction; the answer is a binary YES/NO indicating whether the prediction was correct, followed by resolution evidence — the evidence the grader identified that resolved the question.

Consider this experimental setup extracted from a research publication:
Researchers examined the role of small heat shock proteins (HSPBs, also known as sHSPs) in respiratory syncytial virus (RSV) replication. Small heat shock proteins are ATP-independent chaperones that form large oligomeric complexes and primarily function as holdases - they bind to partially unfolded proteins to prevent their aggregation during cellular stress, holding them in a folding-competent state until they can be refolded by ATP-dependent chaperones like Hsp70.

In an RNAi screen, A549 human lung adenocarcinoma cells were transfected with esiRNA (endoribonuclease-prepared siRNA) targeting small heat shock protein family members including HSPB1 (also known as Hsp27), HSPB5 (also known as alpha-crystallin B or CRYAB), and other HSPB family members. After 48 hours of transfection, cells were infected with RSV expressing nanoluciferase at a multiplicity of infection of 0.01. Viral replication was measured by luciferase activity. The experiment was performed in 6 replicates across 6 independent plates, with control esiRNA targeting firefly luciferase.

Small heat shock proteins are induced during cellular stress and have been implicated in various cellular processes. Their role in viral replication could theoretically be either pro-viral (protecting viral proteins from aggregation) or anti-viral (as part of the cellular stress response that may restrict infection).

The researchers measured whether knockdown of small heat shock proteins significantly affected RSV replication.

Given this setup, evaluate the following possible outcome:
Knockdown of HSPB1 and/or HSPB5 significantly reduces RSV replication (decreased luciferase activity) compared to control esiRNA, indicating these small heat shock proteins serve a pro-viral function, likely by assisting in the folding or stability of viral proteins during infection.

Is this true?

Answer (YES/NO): YES